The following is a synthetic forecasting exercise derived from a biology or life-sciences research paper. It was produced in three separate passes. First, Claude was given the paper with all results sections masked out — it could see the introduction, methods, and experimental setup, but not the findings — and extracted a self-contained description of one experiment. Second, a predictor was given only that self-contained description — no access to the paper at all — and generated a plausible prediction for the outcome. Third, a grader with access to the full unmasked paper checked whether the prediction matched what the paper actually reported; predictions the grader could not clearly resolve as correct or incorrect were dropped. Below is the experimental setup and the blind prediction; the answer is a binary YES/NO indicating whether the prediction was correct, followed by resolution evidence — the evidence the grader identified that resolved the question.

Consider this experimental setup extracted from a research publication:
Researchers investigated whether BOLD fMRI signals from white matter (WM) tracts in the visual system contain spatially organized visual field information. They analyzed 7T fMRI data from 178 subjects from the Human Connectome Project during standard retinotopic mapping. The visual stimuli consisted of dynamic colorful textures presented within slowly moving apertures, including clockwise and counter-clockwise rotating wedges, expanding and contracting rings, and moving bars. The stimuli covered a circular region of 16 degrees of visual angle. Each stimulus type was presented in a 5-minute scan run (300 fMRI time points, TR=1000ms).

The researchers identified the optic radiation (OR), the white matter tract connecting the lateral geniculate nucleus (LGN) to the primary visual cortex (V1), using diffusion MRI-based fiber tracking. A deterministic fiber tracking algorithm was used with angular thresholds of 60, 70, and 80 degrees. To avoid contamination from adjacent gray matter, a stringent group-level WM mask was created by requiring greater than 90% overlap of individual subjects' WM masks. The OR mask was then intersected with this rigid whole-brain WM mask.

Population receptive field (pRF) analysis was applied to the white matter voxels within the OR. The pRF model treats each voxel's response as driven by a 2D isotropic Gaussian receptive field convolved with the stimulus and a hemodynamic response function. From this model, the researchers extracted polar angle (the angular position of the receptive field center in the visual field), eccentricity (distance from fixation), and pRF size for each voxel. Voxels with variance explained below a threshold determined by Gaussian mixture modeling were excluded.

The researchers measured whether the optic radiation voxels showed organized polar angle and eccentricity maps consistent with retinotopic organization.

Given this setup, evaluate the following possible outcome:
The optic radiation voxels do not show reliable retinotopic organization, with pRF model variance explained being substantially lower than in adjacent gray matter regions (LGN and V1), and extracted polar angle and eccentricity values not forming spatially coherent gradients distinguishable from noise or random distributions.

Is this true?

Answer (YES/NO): NO